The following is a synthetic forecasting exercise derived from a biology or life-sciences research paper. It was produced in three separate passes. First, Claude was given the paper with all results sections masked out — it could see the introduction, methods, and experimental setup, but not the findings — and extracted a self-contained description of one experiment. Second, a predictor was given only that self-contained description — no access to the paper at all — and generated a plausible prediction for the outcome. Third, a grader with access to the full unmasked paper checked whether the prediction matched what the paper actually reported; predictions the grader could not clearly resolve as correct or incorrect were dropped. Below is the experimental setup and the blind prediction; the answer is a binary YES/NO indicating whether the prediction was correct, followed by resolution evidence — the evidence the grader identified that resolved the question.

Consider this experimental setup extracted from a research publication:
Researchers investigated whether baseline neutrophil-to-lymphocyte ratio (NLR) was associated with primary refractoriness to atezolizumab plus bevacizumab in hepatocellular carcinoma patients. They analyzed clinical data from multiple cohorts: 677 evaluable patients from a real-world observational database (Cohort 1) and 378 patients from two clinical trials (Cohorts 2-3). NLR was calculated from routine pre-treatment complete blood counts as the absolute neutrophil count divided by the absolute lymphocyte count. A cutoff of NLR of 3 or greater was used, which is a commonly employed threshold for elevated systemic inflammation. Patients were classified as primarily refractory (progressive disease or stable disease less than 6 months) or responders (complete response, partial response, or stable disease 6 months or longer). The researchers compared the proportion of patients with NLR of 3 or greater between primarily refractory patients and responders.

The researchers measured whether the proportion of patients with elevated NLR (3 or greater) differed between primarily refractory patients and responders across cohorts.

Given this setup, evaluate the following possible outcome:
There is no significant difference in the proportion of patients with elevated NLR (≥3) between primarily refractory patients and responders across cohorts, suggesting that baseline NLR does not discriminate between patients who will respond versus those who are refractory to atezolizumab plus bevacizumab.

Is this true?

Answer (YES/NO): NO